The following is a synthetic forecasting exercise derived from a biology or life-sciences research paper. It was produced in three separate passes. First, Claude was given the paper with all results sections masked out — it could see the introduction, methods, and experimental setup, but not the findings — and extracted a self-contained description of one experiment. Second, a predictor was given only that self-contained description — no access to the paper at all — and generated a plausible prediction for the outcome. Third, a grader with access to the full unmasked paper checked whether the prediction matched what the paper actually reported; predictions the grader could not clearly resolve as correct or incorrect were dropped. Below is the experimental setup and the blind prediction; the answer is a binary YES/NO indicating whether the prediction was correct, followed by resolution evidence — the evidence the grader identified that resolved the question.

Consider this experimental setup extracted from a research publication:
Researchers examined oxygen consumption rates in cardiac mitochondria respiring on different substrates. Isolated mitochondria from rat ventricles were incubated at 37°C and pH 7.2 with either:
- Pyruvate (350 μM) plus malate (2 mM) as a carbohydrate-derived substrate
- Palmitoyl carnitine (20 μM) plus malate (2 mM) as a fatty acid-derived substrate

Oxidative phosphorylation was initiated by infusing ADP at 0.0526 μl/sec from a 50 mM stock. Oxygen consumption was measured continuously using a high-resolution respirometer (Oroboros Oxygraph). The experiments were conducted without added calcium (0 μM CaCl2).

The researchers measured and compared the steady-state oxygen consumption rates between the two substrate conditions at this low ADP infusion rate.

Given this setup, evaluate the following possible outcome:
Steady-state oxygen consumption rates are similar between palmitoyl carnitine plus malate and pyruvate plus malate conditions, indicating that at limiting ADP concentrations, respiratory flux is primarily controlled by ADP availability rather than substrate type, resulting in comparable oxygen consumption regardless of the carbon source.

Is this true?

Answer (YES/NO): NO